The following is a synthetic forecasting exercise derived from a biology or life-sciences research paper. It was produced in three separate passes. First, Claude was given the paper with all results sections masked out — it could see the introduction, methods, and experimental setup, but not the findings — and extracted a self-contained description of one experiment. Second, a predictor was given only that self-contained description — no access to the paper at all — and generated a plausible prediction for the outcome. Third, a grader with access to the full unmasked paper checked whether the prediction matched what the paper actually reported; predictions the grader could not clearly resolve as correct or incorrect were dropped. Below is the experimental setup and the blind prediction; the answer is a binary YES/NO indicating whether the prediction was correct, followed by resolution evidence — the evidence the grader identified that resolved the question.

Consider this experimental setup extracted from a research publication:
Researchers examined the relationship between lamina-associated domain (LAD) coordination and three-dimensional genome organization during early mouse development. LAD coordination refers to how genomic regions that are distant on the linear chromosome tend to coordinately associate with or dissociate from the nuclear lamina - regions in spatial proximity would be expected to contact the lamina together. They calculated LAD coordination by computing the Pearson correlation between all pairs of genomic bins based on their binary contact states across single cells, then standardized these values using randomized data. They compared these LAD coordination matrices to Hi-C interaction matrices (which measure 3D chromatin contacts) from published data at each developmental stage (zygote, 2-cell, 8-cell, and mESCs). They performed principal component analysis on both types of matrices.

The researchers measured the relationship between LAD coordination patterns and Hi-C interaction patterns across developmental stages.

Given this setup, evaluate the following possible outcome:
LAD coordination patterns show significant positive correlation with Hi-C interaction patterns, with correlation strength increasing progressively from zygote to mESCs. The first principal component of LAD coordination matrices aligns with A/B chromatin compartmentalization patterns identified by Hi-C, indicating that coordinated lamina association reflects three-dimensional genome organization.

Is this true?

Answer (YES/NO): NO